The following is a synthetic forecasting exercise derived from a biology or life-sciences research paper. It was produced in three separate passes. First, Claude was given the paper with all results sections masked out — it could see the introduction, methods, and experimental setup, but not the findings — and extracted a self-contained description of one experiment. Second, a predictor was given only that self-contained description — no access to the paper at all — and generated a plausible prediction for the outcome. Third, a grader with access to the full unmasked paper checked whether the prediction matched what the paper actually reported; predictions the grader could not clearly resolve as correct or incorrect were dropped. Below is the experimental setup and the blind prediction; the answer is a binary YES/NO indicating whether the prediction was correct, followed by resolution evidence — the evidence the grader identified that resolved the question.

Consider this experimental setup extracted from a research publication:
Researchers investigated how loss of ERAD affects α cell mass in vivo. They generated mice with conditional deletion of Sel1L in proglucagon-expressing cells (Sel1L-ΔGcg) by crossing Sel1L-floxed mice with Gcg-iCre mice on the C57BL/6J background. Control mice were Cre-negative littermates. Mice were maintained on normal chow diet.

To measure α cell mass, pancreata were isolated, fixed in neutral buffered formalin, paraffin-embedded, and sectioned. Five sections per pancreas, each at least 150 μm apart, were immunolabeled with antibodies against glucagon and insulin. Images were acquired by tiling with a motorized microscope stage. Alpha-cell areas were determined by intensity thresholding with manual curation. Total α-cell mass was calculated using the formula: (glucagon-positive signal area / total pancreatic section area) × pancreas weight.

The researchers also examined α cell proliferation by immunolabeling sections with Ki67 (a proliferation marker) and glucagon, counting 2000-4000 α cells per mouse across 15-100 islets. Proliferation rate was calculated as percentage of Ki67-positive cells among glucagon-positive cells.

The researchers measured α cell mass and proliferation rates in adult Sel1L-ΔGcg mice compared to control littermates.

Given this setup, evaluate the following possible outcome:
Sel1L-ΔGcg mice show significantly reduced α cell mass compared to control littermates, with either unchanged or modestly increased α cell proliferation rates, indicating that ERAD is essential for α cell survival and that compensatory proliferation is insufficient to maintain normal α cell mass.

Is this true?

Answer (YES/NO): YES